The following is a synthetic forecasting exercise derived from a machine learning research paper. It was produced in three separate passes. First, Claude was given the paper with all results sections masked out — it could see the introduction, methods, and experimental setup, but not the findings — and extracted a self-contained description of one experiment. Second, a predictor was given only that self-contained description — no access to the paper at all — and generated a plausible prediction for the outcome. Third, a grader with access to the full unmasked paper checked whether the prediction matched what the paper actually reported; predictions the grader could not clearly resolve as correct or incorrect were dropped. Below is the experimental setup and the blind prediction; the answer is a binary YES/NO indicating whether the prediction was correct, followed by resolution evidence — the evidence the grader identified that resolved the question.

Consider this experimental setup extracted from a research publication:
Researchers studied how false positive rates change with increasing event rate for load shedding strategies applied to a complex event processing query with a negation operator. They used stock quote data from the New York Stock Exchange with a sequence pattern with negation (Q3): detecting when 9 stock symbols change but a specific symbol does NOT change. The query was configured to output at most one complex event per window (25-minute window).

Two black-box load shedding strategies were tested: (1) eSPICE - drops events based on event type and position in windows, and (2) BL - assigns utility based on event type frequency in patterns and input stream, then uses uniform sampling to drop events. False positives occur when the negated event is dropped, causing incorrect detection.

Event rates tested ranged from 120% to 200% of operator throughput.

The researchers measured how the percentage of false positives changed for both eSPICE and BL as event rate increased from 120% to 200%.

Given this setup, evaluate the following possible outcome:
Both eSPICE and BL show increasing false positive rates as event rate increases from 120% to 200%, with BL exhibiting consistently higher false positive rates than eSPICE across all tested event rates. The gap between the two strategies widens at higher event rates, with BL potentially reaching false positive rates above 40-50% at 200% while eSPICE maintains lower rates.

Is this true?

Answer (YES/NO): NO